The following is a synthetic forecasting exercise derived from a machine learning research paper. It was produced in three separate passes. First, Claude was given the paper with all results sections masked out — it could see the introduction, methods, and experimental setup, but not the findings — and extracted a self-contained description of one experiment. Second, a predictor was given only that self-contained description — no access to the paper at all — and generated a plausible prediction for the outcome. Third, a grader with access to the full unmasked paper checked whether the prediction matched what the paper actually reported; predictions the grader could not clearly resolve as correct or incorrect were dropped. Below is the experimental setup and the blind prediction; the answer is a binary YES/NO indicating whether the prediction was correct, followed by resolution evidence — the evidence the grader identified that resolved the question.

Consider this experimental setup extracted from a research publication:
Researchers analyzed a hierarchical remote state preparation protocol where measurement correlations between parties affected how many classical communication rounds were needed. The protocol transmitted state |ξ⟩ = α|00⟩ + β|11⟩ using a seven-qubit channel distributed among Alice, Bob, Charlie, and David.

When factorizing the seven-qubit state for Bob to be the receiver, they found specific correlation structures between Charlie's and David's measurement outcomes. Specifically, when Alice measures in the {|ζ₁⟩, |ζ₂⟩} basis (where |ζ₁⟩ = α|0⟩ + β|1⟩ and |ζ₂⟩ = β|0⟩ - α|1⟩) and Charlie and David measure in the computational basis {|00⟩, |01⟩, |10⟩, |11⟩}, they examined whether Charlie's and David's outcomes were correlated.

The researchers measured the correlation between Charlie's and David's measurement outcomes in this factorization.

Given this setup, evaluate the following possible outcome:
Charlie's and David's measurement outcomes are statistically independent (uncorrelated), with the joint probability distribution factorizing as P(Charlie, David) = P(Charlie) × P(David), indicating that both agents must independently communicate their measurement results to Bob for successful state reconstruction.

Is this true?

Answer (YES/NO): NO